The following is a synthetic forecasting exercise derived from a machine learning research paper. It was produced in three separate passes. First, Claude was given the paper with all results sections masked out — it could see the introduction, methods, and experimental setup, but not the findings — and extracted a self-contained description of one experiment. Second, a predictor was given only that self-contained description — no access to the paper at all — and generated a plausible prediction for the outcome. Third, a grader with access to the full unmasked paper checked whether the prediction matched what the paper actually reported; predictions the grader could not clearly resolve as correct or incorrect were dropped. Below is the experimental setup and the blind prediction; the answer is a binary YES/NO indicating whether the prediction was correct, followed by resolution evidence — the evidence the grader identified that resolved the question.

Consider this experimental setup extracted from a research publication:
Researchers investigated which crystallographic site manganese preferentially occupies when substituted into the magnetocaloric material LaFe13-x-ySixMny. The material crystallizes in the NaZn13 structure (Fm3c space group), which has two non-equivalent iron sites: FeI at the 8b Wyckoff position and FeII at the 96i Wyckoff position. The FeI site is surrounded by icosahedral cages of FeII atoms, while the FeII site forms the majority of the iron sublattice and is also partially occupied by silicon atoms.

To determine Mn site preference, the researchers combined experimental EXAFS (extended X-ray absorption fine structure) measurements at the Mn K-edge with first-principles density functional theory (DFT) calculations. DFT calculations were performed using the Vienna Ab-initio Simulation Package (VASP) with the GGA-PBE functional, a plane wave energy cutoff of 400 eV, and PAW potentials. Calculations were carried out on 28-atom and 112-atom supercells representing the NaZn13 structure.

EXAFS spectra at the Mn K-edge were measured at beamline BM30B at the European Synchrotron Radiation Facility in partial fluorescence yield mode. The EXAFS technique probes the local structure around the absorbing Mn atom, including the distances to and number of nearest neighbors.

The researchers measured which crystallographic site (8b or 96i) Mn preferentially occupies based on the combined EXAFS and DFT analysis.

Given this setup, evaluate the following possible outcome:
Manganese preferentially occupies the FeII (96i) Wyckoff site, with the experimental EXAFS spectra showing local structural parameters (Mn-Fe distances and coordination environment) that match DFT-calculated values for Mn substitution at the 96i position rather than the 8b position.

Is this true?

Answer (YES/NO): YES